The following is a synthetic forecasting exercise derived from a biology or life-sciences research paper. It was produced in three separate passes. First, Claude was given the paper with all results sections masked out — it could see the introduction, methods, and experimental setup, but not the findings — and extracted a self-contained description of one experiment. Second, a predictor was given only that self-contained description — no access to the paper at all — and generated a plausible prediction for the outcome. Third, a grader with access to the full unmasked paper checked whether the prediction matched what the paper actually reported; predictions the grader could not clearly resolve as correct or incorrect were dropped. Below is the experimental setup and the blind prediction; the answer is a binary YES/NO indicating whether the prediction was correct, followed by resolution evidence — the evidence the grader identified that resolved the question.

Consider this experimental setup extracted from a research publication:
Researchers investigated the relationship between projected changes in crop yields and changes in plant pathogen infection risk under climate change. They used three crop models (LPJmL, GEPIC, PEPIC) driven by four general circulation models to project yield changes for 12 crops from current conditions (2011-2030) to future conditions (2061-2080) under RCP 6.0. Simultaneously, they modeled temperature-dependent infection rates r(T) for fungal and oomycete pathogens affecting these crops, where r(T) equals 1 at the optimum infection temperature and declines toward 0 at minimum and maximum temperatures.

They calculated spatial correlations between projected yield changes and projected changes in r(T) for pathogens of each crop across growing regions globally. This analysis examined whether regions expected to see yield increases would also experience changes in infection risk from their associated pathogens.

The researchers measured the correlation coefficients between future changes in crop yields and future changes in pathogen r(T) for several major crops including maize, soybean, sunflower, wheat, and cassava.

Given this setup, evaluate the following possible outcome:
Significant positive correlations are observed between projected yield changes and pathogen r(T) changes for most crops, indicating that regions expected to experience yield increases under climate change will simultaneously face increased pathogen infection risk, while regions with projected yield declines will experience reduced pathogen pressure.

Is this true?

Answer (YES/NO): YES